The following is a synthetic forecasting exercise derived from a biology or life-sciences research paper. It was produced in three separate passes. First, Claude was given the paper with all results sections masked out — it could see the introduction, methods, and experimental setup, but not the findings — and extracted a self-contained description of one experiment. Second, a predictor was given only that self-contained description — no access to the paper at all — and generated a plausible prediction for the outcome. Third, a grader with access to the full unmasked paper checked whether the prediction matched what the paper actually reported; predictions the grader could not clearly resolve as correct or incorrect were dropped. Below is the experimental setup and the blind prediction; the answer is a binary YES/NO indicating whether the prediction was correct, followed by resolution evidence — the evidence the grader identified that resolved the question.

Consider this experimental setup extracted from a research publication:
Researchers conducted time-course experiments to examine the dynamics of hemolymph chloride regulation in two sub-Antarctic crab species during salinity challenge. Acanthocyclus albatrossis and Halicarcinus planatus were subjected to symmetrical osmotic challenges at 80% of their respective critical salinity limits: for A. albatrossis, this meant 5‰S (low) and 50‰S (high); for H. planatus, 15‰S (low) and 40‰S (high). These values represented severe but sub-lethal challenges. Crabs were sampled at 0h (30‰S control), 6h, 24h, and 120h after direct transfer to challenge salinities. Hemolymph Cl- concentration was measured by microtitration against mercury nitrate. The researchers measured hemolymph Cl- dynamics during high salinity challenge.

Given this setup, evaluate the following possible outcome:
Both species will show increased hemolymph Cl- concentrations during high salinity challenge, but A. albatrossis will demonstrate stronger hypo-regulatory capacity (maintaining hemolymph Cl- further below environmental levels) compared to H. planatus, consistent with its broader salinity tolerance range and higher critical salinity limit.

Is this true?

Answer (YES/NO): YES